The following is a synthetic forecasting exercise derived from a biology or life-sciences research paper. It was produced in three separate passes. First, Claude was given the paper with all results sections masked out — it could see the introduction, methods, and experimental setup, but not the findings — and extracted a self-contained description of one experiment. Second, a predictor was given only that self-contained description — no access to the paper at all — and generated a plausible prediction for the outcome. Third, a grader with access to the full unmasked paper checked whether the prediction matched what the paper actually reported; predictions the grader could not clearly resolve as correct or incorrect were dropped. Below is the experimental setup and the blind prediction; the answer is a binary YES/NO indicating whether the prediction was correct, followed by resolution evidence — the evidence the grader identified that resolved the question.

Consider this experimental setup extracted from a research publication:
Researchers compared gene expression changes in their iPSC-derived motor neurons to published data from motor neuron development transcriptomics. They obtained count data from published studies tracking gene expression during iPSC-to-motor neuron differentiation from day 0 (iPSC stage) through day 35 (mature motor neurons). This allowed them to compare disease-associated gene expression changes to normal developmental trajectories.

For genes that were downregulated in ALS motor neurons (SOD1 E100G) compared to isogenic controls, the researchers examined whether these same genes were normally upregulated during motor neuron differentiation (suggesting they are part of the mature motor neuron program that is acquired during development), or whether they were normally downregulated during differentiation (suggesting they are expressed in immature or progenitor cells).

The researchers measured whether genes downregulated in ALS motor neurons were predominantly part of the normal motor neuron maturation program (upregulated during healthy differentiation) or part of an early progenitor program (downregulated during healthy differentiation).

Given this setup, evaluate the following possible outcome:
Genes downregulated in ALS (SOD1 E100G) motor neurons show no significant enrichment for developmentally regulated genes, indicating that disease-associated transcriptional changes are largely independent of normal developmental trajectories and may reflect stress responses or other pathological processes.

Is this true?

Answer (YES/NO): NO